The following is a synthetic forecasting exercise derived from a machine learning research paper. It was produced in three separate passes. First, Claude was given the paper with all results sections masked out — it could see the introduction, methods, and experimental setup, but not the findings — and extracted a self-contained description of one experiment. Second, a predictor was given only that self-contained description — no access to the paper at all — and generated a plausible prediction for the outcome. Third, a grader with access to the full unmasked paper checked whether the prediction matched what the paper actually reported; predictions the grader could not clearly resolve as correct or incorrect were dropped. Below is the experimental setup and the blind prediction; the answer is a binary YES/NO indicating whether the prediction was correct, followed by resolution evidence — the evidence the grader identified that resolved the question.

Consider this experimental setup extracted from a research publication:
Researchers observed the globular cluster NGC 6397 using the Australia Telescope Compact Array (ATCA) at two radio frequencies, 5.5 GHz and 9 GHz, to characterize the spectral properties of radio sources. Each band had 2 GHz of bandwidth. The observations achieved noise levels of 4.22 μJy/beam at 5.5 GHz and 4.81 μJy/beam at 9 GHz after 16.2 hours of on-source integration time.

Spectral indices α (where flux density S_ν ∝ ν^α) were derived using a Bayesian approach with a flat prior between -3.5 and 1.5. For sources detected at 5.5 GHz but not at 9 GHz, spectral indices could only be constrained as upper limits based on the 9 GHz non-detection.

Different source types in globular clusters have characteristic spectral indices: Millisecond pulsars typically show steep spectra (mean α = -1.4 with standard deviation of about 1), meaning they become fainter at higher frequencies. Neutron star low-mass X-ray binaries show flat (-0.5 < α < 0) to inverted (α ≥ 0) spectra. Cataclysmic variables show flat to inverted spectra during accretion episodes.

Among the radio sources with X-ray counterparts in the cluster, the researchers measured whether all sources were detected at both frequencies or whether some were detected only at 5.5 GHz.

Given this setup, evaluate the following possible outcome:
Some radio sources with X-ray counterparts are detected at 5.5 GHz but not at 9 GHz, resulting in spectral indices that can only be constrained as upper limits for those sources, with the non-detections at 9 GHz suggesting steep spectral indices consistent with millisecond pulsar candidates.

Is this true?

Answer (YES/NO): YES